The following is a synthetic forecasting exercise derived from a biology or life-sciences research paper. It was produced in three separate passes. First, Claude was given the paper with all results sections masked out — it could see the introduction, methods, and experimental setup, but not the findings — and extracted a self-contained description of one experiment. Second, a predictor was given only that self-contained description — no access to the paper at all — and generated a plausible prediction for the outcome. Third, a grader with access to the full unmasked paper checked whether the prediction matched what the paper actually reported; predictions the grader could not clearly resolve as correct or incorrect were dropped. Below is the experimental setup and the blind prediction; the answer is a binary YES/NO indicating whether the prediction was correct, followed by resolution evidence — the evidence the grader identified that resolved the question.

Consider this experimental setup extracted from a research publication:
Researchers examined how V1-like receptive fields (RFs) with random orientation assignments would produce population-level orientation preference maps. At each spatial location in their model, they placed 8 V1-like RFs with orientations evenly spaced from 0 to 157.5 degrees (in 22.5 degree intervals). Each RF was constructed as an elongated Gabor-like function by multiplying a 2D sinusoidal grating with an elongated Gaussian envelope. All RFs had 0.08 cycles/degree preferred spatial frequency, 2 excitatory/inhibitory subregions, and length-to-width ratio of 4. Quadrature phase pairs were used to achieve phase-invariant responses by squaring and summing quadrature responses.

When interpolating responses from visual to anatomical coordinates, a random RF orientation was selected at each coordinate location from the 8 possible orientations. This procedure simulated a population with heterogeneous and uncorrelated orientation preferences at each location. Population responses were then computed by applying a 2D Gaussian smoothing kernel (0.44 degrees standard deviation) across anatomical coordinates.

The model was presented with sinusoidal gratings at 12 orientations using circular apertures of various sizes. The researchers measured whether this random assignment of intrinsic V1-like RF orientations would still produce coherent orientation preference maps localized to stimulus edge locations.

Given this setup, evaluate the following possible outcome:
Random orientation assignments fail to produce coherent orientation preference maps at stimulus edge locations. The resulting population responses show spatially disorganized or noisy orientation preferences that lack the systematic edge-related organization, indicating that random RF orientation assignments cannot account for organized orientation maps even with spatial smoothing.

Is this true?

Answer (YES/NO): NO